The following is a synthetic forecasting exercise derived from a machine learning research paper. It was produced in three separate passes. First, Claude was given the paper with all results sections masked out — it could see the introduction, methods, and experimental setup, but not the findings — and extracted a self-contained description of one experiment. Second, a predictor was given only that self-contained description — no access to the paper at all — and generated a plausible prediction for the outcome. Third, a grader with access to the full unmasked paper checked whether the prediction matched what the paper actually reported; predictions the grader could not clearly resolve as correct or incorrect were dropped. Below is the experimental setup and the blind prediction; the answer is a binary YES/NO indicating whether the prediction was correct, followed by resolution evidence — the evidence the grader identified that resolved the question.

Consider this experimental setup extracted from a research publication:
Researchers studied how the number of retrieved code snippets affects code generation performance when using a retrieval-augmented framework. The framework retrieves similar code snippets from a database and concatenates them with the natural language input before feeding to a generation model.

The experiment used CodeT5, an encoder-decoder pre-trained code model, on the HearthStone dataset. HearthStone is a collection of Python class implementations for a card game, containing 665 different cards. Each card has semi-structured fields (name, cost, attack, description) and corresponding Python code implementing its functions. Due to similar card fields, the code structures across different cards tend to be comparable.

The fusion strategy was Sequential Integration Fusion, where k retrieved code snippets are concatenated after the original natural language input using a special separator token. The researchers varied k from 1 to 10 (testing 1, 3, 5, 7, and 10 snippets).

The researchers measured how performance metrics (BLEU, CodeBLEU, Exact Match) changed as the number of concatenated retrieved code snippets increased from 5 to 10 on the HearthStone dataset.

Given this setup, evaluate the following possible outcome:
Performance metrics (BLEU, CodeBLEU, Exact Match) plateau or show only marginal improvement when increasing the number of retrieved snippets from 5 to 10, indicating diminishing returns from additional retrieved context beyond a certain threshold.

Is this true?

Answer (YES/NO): NO